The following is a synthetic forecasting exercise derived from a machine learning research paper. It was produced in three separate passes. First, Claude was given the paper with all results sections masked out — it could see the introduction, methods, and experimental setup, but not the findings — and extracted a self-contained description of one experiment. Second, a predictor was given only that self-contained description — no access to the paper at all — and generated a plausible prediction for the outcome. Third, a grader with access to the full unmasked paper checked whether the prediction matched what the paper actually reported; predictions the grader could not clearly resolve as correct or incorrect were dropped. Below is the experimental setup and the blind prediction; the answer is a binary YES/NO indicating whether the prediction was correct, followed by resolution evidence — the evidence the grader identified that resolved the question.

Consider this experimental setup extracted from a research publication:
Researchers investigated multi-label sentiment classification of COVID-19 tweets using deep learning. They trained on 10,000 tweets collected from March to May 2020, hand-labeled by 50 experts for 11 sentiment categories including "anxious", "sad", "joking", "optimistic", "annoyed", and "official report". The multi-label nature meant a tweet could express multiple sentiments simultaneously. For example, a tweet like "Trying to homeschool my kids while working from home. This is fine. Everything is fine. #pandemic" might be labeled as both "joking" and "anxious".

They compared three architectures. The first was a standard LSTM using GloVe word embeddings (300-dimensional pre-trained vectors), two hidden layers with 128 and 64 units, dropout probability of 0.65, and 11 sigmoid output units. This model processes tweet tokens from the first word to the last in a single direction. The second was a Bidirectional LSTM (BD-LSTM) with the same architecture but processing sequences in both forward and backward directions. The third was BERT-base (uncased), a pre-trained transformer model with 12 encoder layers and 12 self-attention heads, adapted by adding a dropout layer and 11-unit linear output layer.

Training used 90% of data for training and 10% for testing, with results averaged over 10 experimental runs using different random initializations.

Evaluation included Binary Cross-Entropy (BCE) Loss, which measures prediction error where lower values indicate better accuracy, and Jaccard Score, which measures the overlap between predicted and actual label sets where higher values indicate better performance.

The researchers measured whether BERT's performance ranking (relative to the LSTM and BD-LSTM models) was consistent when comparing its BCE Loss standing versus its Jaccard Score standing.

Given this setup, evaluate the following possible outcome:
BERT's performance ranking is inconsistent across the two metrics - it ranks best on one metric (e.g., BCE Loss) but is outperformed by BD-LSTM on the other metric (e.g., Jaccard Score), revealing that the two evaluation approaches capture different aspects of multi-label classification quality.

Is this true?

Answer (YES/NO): NO